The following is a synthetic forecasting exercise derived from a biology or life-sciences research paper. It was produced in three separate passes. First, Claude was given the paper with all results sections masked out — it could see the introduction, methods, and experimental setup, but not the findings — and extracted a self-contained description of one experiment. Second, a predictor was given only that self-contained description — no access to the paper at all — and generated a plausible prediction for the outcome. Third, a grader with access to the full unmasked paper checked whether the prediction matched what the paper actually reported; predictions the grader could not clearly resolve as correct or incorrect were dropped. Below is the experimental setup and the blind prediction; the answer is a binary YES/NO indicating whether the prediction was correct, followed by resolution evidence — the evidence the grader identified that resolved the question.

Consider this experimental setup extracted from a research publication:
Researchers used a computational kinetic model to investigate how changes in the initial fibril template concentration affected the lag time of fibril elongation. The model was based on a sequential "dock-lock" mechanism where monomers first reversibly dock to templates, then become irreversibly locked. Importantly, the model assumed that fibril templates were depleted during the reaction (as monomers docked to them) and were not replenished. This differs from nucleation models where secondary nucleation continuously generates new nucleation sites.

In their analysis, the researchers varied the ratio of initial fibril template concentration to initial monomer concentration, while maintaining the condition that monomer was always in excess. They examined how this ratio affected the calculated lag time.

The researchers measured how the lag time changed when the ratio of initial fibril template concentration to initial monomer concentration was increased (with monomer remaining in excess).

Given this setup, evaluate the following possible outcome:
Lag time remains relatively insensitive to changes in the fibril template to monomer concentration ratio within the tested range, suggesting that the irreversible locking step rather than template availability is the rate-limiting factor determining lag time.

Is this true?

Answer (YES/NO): YES